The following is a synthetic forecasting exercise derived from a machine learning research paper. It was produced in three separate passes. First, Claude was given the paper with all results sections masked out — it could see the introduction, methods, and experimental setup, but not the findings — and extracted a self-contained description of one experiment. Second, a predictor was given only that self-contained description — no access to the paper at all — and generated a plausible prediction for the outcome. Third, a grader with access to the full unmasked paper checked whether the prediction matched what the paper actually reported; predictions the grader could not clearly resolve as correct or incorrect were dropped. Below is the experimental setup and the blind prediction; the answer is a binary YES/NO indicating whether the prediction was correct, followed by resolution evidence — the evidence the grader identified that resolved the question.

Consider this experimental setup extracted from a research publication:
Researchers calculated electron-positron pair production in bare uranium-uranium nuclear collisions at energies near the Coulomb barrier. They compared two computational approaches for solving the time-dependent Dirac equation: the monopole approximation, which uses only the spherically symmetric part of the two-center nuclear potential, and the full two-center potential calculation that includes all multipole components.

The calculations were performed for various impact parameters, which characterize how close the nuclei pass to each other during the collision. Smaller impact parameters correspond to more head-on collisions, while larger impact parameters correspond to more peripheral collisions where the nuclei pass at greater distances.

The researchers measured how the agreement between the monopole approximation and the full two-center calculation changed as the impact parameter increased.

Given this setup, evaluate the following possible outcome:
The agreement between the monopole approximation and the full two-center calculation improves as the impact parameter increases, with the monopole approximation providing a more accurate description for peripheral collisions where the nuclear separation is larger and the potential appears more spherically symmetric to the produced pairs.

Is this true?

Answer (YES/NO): NO